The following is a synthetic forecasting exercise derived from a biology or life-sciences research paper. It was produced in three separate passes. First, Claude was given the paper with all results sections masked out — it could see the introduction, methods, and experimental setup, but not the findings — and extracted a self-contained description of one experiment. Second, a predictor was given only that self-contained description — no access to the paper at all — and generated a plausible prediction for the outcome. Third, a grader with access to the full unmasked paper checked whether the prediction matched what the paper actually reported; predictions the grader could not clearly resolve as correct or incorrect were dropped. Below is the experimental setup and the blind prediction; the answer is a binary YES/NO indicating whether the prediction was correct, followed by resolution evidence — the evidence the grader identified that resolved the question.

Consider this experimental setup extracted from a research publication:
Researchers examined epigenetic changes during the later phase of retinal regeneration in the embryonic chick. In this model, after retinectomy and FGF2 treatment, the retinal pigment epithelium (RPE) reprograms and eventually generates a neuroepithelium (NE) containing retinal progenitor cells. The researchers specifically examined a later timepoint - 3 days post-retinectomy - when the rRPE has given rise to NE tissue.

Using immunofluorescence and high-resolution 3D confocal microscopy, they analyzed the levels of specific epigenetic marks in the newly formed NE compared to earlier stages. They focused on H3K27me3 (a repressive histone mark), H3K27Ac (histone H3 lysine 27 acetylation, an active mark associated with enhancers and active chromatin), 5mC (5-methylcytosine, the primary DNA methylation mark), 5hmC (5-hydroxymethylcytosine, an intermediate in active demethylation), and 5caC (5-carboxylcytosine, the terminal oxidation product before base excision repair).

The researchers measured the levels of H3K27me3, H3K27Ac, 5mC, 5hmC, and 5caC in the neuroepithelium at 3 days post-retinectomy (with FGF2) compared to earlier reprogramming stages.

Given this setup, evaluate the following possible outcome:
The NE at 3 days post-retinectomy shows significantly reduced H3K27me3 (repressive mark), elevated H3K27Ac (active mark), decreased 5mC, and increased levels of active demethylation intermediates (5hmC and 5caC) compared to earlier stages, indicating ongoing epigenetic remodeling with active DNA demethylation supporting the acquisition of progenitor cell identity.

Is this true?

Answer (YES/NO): NO